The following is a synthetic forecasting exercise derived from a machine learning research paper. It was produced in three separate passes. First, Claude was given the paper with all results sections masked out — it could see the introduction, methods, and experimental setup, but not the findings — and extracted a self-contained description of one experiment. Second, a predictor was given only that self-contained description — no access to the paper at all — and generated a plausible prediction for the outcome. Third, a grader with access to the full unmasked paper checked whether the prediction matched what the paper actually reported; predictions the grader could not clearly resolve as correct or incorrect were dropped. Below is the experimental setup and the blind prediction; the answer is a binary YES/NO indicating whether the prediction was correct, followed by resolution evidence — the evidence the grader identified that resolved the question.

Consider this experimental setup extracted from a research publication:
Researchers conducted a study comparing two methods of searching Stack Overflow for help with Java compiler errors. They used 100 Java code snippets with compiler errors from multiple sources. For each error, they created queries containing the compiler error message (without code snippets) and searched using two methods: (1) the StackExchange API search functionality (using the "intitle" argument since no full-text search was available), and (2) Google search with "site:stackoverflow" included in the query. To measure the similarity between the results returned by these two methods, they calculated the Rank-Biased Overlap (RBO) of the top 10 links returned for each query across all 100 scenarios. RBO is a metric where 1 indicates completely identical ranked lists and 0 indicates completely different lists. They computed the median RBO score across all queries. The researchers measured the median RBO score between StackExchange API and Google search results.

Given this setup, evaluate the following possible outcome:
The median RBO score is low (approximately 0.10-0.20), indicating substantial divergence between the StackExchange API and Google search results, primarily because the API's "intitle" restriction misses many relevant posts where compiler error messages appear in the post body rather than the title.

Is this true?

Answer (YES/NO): NO